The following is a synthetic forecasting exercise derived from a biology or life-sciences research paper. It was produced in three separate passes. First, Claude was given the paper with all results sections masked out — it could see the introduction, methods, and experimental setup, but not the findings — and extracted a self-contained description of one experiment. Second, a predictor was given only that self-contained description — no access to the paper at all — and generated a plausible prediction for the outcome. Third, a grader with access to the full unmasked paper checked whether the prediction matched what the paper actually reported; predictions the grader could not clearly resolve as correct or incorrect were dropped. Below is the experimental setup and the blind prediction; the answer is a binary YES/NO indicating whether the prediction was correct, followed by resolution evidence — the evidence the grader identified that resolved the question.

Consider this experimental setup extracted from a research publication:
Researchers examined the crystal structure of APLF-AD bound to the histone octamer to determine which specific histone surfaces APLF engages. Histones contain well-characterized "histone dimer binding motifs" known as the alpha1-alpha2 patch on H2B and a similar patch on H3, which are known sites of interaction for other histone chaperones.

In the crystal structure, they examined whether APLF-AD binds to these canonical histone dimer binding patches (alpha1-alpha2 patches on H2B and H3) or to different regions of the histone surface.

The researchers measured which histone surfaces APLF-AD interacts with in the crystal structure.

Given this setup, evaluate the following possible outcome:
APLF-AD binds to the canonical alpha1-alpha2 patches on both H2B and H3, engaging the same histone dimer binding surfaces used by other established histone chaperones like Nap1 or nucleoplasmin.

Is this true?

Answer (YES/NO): YES